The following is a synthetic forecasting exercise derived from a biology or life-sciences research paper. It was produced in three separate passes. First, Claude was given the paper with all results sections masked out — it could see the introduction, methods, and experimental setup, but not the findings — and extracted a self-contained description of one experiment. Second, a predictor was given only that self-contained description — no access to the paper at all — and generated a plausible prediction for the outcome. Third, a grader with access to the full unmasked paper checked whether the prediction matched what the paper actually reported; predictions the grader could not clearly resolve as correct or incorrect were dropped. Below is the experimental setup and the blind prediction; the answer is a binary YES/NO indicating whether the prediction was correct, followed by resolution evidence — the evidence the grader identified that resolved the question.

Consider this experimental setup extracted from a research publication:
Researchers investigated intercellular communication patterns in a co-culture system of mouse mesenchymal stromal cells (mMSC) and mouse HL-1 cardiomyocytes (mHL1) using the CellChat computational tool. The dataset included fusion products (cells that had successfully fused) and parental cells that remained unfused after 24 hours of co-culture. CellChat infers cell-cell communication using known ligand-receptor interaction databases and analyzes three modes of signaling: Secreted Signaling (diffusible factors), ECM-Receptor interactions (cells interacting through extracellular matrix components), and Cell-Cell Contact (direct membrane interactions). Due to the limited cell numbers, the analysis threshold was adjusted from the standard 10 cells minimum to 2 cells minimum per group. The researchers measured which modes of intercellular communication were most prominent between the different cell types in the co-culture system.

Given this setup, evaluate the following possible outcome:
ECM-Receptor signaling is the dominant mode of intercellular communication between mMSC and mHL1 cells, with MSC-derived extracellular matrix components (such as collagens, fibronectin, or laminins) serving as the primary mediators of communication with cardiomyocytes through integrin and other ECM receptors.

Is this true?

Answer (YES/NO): NO